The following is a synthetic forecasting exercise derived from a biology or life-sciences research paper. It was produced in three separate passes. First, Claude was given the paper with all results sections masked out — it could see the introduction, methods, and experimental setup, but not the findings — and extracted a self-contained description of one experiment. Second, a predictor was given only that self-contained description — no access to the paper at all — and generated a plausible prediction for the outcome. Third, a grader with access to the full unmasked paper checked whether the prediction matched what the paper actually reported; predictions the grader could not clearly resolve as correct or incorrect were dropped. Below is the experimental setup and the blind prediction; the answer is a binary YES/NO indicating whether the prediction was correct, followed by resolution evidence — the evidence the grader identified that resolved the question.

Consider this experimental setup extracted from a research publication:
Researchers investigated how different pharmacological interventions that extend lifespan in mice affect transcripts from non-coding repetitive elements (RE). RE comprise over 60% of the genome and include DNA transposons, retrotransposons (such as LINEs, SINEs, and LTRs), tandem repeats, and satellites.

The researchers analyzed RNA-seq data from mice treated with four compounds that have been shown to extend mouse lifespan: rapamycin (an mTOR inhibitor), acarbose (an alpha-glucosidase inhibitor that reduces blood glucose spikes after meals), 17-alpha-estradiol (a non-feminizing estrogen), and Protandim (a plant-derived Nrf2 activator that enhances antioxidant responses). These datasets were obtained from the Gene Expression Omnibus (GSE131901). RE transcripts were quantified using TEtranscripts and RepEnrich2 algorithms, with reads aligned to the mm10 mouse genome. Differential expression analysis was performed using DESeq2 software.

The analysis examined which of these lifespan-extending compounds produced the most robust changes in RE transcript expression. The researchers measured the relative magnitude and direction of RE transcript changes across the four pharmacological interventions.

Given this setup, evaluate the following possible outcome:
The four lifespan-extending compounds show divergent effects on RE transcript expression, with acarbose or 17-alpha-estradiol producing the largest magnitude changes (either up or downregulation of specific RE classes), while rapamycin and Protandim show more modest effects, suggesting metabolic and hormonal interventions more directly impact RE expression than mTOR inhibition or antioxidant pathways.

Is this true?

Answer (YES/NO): NO